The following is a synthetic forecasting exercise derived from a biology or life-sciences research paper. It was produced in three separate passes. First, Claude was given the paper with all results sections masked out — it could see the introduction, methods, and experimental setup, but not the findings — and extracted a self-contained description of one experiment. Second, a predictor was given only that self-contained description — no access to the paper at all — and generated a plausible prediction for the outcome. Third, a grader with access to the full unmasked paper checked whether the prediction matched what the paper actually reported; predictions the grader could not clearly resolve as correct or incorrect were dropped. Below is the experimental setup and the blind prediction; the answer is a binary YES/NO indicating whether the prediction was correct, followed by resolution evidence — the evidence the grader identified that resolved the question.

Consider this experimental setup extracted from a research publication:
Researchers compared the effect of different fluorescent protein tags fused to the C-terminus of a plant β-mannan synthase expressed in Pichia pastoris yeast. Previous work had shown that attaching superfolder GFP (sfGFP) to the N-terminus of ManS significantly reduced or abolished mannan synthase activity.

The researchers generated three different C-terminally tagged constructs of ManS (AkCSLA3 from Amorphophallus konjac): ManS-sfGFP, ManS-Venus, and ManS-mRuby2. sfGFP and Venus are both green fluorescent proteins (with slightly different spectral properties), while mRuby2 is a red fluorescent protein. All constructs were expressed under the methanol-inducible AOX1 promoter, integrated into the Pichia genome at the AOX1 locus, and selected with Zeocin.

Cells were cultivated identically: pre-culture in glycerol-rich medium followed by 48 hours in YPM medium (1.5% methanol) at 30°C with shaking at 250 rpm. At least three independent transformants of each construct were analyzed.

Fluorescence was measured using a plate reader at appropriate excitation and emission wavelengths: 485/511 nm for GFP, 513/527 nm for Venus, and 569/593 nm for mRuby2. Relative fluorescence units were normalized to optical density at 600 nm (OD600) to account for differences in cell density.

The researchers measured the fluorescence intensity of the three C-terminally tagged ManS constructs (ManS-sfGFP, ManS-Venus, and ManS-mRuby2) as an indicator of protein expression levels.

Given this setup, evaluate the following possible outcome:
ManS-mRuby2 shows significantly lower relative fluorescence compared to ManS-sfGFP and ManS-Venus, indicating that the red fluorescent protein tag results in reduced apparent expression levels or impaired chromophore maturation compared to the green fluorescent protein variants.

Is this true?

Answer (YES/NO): YES